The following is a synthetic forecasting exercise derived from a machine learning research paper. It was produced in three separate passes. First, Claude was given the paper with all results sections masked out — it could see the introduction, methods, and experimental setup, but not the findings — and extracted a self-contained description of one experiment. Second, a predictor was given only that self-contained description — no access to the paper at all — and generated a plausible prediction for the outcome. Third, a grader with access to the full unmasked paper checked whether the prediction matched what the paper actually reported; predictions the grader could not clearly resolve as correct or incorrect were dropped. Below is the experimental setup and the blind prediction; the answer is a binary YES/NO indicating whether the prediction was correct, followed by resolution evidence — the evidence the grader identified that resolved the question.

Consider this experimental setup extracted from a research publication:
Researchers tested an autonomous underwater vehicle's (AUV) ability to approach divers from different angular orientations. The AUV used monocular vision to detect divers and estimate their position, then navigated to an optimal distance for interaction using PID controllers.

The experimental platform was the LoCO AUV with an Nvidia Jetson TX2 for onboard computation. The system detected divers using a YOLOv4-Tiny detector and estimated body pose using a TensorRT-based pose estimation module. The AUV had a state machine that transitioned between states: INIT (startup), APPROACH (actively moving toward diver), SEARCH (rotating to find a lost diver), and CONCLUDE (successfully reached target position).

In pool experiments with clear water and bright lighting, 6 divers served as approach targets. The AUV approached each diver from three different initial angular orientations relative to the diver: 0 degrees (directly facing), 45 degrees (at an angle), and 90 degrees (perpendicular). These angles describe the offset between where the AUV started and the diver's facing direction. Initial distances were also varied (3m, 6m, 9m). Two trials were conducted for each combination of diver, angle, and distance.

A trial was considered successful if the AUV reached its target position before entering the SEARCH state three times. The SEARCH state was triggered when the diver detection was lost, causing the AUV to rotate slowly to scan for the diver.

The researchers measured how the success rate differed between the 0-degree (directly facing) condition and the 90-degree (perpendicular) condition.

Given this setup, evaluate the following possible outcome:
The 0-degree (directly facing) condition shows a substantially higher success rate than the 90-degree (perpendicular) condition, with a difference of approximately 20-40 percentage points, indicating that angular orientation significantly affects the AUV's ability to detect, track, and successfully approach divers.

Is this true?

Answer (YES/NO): NO